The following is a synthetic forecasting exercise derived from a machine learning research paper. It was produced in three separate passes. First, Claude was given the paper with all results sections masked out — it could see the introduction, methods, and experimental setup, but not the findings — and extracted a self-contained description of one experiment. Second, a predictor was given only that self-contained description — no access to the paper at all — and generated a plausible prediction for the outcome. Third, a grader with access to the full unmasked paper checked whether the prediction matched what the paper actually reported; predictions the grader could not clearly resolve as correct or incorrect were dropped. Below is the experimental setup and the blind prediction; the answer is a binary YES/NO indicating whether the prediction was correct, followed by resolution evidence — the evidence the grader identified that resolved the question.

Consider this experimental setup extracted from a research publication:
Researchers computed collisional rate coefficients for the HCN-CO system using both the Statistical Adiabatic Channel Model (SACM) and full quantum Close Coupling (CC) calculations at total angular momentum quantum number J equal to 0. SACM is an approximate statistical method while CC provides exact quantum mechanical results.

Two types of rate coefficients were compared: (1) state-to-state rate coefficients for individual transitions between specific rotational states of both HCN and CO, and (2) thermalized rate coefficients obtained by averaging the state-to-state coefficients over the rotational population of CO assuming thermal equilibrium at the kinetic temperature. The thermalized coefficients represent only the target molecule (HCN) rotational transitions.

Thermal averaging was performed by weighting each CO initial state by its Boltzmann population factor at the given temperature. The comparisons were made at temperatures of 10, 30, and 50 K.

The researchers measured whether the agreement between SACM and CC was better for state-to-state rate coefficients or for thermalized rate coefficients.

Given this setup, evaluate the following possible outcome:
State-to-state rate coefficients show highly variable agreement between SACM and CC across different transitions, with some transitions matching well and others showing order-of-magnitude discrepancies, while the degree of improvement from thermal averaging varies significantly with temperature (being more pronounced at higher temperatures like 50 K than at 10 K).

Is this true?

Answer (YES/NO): NO